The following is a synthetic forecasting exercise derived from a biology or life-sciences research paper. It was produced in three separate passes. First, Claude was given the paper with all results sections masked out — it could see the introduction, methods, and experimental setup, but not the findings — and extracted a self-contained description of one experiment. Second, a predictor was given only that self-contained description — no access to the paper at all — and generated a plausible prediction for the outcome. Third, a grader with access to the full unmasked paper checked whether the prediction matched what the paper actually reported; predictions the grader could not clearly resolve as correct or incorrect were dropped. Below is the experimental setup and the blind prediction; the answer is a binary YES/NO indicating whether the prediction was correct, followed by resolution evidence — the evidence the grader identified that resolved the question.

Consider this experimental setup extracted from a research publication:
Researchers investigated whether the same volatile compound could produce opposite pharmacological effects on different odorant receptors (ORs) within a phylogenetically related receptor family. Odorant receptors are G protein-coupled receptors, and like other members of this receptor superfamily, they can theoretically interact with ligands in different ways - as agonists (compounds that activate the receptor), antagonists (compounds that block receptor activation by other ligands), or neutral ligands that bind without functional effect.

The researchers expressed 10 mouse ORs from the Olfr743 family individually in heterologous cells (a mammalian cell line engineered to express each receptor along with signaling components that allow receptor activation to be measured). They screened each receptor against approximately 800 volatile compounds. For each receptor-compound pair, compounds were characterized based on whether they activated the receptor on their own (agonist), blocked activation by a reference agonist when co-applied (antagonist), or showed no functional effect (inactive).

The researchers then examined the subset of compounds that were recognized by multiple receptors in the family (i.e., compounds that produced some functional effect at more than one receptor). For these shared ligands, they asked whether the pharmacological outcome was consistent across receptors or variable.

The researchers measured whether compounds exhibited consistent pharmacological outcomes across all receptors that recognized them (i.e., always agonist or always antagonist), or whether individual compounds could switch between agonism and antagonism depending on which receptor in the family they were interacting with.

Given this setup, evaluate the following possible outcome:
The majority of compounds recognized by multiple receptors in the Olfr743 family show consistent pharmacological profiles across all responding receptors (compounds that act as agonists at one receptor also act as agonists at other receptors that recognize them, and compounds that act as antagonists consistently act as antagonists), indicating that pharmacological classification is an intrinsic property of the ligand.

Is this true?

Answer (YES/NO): NO